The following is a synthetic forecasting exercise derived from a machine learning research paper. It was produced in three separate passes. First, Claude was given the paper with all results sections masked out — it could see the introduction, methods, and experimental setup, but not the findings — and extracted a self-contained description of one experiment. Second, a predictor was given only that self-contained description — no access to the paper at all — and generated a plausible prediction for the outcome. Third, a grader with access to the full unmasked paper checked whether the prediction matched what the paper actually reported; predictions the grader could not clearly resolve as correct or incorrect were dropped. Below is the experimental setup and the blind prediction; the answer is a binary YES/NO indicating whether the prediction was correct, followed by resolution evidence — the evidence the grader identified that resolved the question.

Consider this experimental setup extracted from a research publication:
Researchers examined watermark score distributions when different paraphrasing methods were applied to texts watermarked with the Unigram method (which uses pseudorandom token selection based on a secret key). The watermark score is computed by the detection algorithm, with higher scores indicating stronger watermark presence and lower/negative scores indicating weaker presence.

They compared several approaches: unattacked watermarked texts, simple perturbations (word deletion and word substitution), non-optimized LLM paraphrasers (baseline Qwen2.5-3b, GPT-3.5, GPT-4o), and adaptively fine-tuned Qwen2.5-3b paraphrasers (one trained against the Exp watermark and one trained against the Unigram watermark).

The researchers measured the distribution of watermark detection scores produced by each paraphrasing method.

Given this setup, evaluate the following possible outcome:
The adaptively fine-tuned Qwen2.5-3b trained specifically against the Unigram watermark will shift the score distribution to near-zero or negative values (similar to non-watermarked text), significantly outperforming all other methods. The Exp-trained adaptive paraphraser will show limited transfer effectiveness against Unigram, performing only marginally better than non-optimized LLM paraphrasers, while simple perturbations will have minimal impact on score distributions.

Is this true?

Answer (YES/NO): NO